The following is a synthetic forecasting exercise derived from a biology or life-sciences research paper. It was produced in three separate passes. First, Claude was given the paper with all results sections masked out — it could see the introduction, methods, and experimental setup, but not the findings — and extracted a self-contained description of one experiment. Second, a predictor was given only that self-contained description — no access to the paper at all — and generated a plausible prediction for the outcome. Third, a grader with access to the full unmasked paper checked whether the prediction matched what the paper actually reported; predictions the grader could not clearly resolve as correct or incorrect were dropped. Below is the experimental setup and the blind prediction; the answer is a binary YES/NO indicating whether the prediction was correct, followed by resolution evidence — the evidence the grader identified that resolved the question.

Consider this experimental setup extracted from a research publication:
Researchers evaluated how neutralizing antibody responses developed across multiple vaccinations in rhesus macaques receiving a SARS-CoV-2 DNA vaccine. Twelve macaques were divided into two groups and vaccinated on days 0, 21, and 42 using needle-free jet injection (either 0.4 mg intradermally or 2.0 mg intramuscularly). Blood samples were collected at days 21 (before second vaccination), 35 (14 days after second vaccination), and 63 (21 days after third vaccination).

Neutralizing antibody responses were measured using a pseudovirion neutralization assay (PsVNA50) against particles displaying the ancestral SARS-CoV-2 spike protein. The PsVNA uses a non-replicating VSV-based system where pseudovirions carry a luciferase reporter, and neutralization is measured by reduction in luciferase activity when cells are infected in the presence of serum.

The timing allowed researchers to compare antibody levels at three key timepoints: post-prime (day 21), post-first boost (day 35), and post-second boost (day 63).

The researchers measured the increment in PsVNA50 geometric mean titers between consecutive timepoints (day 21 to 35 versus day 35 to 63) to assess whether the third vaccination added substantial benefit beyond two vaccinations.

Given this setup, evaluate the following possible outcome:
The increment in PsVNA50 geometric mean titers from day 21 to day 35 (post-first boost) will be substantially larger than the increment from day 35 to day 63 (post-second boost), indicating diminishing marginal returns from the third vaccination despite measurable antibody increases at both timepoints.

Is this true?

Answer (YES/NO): NO